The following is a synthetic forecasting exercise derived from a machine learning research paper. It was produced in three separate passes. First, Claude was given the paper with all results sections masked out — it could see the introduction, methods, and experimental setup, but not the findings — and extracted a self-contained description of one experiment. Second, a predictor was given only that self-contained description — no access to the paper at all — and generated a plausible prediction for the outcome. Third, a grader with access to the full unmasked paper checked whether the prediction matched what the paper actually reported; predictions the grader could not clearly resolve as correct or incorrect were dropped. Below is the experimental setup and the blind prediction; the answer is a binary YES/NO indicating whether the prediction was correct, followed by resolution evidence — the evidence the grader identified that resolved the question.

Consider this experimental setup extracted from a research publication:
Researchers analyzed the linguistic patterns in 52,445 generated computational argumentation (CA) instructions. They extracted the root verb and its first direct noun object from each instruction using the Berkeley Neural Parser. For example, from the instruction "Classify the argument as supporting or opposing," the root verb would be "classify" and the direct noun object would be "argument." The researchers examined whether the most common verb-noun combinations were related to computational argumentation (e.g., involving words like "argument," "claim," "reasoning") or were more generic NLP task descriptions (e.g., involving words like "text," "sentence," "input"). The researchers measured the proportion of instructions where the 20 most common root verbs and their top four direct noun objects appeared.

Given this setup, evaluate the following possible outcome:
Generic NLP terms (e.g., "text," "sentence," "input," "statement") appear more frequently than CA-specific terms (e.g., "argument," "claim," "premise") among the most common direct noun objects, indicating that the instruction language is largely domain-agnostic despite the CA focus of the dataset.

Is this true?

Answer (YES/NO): NO